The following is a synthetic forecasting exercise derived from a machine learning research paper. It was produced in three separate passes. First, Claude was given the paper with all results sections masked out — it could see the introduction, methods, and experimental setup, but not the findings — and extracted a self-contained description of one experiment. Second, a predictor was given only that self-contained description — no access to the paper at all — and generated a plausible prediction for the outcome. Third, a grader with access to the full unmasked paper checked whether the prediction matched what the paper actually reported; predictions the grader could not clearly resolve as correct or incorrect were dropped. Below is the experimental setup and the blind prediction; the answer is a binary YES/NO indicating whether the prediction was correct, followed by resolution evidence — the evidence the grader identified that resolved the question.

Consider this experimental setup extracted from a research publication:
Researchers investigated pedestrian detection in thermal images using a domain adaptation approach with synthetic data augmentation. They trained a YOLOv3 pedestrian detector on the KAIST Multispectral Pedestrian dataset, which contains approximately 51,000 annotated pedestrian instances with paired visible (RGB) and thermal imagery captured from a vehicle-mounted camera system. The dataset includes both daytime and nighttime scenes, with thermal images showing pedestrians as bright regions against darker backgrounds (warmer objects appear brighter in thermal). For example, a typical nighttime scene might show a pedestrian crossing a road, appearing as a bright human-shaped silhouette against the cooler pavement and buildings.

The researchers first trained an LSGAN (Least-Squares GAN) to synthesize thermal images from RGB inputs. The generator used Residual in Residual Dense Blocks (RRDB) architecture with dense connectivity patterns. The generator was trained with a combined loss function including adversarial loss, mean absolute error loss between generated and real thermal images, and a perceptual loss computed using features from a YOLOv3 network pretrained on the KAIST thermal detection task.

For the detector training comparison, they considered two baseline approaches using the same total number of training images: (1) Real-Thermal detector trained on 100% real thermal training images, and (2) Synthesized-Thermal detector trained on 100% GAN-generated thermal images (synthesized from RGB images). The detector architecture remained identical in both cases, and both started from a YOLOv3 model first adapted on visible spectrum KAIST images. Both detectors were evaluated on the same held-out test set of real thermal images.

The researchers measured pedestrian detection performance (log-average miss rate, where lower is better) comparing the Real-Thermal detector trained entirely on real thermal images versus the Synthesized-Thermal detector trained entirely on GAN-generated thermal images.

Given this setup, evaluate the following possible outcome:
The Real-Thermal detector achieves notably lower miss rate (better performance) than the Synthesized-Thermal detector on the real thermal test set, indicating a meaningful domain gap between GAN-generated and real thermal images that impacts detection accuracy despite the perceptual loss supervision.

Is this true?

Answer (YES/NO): YES